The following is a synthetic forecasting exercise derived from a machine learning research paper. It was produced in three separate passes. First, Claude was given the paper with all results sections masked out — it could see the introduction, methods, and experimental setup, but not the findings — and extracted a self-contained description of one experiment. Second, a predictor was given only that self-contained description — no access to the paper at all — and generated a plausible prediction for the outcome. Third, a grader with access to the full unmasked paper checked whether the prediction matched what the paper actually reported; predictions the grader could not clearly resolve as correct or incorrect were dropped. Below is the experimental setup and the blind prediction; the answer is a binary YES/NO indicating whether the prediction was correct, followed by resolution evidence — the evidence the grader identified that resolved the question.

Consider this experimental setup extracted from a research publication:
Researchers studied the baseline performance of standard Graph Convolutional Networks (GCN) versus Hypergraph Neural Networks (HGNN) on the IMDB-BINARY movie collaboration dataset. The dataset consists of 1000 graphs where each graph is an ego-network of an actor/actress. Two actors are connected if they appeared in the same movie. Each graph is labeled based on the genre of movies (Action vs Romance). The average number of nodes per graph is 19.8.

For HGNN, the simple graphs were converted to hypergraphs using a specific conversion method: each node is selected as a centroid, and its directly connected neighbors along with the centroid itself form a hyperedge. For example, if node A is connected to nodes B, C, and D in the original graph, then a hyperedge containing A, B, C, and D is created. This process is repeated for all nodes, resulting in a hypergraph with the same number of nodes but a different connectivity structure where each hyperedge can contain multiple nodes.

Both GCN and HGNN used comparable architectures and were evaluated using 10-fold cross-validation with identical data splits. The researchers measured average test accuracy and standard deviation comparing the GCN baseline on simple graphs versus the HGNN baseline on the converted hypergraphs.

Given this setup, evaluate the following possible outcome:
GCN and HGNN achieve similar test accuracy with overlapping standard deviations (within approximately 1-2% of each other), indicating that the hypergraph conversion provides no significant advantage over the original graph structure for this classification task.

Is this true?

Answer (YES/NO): NO